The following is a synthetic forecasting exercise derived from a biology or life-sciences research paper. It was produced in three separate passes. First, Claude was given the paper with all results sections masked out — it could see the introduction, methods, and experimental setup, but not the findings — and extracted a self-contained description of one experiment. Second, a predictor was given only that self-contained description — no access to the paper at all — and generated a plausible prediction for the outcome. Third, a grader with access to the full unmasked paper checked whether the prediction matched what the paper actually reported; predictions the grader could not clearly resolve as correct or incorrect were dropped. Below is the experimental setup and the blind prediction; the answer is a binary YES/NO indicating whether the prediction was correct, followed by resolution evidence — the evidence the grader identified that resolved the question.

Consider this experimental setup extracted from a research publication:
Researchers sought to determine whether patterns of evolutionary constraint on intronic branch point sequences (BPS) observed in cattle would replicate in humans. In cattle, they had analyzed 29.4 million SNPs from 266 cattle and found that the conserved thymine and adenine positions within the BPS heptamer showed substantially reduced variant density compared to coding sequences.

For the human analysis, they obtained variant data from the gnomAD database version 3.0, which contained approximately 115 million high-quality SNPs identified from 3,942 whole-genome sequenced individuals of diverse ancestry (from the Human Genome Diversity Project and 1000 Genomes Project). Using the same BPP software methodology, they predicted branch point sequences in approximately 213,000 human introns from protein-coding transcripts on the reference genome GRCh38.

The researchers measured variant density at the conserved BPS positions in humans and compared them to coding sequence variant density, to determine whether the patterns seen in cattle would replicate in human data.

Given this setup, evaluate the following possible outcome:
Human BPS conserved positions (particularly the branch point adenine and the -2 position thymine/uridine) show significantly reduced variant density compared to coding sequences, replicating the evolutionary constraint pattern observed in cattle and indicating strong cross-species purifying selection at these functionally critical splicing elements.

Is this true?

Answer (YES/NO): YES